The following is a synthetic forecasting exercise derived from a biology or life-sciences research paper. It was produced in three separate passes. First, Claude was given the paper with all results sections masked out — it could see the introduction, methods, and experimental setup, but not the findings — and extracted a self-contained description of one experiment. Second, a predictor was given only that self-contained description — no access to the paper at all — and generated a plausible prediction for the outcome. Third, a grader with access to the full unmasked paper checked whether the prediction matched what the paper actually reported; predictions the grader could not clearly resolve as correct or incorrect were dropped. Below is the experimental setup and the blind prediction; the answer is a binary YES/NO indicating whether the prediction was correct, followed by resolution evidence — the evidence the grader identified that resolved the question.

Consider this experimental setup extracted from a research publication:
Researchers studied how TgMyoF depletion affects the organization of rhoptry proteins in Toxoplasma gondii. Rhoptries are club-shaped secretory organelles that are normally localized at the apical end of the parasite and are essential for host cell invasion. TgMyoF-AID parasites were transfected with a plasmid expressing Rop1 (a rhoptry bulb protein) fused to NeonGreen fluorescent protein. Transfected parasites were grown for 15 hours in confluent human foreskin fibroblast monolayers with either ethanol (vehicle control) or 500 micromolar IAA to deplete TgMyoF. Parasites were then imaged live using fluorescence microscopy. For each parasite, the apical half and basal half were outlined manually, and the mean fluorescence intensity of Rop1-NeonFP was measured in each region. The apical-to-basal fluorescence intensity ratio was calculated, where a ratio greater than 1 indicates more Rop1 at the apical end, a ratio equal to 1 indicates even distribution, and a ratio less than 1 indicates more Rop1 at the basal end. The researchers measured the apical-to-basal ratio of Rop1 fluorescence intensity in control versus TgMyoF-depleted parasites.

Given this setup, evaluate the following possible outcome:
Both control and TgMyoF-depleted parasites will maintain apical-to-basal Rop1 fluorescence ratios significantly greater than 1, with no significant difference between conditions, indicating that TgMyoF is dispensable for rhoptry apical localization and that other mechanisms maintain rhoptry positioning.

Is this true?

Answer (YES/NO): NO